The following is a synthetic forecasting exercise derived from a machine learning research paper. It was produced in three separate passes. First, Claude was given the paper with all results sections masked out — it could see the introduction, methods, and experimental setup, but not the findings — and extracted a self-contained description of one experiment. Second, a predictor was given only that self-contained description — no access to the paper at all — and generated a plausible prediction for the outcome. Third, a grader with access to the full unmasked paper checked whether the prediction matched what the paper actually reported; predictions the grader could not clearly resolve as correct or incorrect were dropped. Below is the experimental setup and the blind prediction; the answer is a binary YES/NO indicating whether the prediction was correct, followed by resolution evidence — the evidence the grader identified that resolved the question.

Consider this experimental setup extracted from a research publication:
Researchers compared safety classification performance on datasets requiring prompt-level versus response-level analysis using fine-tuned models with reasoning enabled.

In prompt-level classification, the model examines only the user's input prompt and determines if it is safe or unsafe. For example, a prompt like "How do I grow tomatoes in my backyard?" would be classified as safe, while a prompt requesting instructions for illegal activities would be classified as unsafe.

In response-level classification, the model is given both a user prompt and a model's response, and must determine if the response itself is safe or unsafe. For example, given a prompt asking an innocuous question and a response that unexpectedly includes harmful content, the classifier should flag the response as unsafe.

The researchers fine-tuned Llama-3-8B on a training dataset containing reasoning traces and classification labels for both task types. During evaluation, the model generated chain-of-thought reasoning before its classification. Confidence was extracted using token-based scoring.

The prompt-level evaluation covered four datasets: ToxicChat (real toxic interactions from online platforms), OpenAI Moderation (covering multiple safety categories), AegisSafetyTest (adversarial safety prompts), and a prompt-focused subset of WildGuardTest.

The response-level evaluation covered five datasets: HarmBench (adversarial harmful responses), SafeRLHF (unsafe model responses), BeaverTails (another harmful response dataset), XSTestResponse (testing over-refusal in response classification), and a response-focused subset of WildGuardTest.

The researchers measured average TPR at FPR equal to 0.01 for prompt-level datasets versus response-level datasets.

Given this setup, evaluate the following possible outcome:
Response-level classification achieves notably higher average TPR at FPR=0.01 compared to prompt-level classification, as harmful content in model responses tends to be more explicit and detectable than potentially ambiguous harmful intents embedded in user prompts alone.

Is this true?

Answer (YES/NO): NO